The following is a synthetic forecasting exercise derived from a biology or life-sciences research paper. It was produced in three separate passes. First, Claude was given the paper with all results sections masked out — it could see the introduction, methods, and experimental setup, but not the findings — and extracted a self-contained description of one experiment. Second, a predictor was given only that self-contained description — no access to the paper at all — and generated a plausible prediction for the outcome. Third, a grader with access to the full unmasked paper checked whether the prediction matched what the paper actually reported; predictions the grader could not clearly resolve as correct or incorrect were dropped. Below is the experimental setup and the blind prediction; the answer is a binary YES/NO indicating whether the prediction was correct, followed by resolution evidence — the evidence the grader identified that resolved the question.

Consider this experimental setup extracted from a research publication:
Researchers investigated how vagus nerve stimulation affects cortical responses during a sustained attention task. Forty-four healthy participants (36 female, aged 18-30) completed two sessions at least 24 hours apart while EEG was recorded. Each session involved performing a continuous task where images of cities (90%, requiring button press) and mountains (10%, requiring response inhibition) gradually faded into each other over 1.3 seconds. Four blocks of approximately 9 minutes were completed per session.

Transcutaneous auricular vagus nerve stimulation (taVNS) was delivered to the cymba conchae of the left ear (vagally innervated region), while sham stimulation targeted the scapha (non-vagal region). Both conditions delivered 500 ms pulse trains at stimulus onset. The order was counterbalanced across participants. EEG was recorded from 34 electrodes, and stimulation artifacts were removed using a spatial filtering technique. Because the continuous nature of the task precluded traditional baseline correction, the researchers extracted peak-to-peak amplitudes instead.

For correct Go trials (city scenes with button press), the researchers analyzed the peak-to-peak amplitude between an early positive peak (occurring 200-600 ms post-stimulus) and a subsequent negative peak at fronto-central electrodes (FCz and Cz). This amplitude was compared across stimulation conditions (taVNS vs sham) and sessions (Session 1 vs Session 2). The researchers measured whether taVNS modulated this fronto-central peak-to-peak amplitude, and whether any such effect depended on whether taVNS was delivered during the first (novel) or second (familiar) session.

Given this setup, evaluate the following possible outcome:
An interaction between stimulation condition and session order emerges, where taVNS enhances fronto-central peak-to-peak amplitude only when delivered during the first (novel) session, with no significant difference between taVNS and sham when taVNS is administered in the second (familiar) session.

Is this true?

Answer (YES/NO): YES